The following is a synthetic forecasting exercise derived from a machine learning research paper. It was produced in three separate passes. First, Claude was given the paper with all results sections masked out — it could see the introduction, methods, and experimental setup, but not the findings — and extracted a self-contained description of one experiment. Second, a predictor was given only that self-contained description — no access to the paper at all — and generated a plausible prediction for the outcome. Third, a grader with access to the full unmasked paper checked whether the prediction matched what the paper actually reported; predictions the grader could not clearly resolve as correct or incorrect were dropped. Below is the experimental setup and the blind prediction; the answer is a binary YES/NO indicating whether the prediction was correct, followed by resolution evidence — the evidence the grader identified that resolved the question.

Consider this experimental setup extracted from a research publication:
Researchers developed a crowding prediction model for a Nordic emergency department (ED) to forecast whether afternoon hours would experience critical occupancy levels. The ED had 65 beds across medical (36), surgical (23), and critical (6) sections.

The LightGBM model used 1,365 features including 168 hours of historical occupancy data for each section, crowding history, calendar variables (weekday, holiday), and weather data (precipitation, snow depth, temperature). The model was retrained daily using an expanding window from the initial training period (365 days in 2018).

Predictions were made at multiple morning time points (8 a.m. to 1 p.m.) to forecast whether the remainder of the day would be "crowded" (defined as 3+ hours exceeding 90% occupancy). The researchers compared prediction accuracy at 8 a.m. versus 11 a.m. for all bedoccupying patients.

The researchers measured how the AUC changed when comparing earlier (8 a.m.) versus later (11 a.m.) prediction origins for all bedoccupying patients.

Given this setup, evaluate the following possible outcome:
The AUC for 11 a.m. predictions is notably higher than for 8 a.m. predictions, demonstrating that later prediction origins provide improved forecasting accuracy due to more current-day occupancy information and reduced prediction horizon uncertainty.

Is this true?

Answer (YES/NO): NO